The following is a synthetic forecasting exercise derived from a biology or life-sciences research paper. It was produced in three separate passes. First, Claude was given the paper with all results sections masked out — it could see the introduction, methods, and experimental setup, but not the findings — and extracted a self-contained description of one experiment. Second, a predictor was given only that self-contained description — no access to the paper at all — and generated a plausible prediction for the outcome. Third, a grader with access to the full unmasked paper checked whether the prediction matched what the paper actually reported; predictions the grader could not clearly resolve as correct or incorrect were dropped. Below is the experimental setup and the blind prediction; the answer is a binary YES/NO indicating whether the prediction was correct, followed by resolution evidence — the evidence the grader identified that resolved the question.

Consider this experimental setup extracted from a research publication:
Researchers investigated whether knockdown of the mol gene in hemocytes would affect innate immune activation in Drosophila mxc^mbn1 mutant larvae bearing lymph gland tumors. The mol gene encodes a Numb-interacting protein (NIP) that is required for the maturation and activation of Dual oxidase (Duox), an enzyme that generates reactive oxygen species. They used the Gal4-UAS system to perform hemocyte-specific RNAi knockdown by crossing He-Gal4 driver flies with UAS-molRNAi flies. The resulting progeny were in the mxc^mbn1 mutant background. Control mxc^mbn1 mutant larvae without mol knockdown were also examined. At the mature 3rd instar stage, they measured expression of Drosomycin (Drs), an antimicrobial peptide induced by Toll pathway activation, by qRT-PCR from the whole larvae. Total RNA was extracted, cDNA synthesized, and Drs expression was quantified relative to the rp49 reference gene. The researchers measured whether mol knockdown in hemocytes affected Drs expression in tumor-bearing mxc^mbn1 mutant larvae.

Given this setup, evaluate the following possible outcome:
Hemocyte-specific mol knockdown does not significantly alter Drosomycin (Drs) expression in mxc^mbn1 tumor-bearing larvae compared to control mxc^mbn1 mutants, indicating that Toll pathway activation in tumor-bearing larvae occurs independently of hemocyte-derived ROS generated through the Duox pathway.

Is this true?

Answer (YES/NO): NO